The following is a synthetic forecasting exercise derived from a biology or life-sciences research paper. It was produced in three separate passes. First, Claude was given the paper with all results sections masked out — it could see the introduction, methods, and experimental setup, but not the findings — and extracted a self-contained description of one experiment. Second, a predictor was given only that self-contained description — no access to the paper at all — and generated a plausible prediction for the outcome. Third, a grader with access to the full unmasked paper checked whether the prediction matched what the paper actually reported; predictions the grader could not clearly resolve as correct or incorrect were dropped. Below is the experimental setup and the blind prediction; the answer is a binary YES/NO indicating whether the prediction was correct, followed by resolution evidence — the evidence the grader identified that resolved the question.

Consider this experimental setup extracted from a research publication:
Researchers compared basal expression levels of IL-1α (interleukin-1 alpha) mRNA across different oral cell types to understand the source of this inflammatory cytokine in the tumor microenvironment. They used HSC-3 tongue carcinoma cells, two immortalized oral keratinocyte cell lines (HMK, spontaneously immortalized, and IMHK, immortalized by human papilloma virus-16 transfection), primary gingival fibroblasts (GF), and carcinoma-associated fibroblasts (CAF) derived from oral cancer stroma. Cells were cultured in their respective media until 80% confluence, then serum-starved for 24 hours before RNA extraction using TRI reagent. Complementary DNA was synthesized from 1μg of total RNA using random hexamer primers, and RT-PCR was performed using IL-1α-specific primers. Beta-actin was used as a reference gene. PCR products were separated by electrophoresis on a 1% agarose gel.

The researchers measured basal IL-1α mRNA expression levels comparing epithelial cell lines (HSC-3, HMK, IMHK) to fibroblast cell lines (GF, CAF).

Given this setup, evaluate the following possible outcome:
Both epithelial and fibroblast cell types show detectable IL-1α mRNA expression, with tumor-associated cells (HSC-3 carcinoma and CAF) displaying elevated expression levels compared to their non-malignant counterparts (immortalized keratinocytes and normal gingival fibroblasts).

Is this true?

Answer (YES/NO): NO